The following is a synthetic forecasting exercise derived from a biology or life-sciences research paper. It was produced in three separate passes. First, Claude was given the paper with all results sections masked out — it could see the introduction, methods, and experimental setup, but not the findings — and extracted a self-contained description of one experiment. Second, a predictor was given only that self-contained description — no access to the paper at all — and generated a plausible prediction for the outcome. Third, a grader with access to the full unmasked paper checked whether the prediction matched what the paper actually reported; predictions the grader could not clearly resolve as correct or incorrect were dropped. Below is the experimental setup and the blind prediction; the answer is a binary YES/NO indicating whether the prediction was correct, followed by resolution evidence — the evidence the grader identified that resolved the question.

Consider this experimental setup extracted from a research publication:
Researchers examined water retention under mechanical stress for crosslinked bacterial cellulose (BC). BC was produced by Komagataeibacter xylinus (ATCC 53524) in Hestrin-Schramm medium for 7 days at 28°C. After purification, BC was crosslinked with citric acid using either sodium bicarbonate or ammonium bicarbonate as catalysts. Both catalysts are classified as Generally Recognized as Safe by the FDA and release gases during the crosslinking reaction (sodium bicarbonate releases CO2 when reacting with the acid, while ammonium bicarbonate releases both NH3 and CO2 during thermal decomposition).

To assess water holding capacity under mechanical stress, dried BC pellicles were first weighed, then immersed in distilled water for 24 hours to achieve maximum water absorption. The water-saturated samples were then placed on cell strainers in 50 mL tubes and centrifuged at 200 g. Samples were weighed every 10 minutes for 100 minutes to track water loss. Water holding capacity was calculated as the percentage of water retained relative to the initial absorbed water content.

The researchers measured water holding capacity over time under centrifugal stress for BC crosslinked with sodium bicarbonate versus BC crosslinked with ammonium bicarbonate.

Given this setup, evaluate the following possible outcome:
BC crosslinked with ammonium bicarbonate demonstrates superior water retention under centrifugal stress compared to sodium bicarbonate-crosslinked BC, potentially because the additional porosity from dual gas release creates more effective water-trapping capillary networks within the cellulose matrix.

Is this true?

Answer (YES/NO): NO